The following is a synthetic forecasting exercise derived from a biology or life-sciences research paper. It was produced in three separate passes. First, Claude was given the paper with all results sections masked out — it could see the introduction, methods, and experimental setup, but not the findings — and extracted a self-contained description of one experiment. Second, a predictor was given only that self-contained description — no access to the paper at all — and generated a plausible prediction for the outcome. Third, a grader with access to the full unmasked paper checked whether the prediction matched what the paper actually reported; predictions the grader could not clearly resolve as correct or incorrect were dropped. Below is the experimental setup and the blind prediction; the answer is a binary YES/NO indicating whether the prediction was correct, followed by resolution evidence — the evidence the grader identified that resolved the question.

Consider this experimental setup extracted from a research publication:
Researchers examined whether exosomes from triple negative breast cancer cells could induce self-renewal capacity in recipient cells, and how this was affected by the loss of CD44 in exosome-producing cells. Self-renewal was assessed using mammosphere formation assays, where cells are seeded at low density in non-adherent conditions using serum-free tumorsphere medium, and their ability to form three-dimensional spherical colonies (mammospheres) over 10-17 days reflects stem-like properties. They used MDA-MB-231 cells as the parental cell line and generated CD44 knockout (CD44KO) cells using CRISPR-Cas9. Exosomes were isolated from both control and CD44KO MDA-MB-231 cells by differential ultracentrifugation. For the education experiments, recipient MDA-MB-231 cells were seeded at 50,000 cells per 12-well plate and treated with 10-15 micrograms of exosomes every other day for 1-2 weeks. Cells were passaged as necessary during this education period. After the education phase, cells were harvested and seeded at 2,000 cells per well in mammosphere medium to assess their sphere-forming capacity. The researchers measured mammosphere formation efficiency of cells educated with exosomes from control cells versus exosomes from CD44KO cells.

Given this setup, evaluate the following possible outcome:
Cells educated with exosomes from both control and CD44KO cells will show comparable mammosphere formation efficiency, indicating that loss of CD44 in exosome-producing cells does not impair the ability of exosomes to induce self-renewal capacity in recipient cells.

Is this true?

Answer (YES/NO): NO